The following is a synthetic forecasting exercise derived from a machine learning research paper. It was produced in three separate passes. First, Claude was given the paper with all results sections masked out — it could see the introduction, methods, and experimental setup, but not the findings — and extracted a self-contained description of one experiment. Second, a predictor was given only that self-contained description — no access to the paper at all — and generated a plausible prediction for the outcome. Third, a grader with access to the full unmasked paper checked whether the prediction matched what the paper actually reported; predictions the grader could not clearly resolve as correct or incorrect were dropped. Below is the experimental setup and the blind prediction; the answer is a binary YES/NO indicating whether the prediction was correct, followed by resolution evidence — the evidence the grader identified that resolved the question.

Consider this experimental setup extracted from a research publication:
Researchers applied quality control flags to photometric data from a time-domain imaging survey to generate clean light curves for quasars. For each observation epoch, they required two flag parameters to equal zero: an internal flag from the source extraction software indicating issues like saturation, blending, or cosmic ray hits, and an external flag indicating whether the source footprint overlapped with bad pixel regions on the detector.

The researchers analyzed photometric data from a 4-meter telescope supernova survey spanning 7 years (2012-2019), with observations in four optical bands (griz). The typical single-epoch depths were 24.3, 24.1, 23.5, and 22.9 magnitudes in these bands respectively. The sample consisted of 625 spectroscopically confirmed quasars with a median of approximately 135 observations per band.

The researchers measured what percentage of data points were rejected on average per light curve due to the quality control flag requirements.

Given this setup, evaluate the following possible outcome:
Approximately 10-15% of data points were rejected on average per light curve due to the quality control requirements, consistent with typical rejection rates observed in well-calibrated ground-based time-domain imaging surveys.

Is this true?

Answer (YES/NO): NO